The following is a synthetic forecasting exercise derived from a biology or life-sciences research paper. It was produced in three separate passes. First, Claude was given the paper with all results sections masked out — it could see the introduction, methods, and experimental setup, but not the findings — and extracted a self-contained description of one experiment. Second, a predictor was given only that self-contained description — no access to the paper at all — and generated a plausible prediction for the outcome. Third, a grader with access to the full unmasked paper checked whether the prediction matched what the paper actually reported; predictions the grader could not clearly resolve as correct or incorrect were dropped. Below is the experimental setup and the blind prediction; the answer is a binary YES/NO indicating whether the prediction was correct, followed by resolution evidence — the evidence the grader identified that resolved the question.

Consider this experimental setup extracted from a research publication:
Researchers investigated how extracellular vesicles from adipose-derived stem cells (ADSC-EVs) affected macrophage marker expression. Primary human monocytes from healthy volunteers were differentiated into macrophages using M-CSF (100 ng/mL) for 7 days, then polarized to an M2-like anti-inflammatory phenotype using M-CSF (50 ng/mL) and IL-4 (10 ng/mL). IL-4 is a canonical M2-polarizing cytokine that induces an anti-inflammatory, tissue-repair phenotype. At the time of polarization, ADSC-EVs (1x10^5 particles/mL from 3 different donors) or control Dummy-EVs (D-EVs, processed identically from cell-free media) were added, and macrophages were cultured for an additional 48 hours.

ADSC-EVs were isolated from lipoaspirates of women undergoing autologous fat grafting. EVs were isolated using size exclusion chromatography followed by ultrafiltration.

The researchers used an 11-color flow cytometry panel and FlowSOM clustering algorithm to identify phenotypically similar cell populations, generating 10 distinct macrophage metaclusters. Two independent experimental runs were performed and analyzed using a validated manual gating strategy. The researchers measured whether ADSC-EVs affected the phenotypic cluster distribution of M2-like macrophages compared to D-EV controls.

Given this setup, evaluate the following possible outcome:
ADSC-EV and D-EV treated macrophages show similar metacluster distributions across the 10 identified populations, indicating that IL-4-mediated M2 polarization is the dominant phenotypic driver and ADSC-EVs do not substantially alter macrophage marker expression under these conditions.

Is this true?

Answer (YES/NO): YES